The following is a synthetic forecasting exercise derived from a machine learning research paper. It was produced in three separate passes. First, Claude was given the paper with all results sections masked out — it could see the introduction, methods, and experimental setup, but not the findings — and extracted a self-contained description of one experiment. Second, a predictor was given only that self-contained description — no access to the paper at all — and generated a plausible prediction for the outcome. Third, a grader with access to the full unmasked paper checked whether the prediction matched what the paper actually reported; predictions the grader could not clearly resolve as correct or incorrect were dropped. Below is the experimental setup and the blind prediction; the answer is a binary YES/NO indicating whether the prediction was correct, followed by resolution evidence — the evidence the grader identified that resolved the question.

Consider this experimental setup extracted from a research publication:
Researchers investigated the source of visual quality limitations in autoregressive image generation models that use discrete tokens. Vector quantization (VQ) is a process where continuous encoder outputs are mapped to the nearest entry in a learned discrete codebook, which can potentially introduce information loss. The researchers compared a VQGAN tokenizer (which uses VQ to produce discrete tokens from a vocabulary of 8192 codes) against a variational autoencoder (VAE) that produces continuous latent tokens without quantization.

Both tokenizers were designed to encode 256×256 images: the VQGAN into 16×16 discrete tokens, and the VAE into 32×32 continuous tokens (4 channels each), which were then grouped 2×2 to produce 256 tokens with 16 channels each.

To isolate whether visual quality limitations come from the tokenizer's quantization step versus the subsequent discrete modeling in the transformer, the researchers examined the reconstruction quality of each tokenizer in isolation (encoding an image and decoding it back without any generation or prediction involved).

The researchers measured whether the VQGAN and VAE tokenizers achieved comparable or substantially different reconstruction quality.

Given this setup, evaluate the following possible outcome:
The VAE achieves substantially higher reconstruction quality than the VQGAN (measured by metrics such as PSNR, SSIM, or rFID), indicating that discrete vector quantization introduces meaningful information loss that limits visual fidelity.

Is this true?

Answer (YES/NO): YES